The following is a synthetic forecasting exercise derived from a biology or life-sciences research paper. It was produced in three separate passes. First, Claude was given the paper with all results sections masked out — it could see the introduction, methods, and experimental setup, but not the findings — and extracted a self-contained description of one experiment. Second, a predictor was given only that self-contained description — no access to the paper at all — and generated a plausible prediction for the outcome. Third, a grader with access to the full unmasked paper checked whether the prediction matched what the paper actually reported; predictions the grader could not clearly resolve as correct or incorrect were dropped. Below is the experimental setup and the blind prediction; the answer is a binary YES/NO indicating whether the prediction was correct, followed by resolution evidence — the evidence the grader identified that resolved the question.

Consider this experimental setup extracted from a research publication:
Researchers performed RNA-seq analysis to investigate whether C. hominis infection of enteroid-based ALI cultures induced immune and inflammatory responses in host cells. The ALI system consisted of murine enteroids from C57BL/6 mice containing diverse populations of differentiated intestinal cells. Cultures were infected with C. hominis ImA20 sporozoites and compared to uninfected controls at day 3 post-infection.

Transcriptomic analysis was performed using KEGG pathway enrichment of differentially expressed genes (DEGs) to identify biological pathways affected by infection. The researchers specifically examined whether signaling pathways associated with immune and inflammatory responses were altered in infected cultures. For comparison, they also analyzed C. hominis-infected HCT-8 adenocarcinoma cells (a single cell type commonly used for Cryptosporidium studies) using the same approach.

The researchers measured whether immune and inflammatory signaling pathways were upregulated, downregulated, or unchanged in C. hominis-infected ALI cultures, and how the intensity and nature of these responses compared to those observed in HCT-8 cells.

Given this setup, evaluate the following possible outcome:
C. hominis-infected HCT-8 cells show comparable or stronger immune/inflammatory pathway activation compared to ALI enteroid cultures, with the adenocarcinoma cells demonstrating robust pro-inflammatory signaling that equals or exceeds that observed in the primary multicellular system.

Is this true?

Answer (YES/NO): NO